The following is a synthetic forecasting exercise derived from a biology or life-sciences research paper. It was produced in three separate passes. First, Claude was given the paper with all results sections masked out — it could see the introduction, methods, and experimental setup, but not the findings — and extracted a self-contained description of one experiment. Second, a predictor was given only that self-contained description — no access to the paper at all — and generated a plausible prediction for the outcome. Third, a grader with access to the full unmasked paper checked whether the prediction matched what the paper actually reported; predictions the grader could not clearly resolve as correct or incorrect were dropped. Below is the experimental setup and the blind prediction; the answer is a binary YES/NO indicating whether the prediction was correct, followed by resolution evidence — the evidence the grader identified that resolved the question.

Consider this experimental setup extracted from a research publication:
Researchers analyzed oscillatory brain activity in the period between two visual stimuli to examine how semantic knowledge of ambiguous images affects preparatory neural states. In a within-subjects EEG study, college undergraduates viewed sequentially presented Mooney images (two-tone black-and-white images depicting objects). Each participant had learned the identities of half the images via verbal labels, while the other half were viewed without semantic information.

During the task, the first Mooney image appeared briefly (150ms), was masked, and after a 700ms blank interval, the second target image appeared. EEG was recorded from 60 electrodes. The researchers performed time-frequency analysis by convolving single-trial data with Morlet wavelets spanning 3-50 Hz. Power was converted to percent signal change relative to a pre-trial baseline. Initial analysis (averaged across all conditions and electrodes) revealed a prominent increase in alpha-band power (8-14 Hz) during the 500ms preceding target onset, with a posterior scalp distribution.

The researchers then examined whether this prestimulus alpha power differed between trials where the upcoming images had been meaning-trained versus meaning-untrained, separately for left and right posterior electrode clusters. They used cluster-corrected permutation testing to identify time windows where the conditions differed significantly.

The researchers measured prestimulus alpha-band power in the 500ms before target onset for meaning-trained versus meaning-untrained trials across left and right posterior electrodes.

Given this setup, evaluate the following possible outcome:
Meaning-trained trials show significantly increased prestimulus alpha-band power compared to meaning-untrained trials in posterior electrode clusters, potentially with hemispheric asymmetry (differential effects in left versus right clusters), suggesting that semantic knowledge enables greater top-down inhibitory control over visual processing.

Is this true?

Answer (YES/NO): NO